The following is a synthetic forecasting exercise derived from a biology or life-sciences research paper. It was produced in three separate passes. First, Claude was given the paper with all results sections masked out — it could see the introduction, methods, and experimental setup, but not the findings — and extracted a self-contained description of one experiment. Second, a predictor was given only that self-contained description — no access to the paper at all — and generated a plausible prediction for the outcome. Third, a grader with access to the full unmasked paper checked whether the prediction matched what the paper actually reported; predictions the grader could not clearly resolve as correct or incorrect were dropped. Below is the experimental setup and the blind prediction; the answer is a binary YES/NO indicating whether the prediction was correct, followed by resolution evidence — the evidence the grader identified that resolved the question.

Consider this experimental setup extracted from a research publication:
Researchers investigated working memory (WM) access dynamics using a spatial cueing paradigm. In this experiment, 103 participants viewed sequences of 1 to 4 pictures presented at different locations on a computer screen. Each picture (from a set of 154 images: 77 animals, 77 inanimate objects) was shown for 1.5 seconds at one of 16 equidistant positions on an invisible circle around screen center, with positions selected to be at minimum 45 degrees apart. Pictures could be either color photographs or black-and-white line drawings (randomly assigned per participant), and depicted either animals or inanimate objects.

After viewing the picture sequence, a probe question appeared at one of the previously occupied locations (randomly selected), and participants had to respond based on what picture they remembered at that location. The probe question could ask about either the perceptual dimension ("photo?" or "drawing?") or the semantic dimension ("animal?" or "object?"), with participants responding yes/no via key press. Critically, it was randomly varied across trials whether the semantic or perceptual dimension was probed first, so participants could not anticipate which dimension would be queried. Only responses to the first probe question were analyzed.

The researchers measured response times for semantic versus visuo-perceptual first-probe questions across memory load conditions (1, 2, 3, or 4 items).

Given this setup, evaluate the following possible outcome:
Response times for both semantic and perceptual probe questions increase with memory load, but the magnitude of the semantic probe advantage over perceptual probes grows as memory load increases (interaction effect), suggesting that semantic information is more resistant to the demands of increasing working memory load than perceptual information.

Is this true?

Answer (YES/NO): YES